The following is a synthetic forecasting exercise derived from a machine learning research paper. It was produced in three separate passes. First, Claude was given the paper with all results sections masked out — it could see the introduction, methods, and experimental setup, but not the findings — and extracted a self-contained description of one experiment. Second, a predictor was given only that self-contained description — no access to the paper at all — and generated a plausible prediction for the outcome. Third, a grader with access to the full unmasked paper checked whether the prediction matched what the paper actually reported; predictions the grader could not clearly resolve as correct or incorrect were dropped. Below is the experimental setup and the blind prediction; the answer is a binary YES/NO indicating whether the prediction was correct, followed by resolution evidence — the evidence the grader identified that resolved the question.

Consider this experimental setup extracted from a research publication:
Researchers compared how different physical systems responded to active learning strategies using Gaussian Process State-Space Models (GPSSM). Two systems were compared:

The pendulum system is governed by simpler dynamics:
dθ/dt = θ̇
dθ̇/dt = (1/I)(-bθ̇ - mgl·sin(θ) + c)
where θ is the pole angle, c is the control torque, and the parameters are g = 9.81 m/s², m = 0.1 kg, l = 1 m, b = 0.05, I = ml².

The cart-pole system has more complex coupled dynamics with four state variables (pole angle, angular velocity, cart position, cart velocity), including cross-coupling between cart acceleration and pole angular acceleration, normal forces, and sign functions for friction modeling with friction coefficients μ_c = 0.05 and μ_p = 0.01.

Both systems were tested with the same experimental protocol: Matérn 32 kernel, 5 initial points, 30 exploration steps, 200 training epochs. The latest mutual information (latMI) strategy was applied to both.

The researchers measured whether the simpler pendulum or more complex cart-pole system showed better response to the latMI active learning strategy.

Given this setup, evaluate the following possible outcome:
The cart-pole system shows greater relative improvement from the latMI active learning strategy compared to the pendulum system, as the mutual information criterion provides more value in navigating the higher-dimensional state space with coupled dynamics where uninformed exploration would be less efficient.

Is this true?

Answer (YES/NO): NO